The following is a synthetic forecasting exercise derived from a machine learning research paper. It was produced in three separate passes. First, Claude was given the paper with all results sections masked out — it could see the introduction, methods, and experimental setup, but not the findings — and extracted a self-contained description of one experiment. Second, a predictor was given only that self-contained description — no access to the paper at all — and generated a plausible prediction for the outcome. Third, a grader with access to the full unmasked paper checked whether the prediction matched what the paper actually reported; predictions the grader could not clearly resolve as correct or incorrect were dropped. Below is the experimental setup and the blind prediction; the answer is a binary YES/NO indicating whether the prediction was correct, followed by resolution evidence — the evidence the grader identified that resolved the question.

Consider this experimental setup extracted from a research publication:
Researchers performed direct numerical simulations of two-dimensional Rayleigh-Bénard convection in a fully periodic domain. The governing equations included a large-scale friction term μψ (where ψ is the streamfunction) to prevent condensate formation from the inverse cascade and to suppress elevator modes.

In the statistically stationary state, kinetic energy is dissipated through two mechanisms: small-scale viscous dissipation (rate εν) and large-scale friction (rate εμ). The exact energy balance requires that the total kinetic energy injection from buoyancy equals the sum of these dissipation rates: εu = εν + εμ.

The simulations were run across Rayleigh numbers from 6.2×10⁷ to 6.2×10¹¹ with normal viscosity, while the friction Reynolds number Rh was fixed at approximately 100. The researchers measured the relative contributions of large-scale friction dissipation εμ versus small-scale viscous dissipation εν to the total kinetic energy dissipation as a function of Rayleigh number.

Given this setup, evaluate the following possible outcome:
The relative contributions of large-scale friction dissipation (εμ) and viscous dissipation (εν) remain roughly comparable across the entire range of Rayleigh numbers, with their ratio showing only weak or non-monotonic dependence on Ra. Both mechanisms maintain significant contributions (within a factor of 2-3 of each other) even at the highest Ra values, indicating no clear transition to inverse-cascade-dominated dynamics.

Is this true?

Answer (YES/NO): NO